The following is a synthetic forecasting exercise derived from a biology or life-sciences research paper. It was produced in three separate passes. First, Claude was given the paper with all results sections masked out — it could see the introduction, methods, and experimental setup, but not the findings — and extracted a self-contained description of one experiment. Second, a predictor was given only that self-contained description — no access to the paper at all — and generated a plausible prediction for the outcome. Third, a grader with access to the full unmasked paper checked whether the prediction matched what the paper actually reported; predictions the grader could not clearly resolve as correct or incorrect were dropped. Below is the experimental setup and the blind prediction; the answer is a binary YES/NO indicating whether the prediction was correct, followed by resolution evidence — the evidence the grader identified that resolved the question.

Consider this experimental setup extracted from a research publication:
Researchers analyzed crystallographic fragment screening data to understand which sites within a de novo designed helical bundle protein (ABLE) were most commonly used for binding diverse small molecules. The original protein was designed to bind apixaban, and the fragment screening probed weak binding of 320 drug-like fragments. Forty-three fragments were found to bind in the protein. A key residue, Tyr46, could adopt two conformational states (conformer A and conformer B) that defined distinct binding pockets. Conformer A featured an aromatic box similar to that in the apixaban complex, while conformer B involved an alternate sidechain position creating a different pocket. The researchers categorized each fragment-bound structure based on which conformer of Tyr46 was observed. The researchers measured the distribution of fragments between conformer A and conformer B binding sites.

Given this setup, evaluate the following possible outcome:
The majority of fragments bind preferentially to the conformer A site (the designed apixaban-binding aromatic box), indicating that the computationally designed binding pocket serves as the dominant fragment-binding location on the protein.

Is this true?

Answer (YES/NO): YES